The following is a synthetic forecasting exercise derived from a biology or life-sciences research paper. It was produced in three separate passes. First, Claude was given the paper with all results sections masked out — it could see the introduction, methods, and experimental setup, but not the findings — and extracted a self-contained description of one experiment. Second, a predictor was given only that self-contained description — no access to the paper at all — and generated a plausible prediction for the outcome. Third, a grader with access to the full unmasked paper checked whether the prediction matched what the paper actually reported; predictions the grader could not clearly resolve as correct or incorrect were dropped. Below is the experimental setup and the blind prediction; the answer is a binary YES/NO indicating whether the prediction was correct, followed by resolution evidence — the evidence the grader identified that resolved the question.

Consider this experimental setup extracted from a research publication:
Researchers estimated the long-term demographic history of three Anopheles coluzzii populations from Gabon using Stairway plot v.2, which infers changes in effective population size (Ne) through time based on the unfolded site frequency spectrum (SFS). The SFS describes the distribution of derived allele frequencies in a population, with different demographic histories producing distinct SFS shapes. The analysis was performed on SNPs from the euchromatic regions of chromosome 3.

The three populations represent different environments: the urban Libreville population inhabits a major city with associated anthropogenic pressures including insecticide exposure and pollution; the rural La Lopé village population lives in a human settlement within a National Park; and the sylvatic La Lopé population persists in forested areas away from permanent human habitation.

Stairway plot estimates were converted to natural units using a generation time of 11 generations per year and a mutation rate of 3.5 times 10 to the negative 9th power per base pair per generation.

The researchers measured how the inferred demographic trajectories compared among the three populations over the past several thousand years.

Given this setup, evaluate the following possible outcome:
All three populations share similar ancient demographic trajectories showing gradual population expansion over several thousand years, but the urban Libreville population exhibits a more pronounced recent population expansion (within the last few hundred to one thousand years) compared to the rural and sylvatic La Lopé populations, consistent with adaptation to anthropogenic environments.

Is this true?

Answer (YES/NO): NO